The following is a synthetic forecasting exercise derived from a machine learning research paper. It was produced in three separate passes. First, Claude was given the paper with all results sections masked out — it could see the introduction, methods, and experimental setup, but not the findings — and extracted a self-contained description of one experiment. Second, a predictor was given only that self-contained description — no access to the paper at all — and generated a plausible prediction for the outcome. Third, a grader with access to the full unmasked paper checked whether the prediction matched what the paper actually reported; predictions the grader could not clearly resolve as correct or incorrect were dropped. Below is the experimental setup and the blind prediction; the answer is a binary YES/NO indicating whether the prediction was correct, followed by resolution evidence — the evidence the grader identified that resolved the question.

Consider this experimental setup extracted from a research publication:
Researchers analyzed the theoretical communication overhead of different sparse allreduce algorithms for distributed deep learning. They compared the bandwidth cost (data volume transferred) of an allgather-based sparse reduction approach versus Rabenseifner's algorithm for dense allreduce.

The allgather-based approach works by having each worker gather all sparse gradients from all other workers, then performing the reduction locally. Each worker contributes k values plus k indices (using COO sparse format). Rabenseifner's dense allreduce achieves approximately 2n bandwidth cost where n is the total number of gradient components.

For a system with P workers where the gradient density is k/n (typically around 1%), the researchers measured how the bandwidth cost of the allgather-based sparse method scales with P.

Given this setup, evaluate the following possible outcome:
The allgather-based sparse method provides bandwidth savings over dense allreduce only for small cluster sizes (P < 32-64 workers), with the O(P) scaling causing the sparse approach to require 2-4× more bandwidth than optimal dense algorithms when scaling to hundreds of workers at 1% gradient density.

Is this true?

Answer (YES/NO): NO